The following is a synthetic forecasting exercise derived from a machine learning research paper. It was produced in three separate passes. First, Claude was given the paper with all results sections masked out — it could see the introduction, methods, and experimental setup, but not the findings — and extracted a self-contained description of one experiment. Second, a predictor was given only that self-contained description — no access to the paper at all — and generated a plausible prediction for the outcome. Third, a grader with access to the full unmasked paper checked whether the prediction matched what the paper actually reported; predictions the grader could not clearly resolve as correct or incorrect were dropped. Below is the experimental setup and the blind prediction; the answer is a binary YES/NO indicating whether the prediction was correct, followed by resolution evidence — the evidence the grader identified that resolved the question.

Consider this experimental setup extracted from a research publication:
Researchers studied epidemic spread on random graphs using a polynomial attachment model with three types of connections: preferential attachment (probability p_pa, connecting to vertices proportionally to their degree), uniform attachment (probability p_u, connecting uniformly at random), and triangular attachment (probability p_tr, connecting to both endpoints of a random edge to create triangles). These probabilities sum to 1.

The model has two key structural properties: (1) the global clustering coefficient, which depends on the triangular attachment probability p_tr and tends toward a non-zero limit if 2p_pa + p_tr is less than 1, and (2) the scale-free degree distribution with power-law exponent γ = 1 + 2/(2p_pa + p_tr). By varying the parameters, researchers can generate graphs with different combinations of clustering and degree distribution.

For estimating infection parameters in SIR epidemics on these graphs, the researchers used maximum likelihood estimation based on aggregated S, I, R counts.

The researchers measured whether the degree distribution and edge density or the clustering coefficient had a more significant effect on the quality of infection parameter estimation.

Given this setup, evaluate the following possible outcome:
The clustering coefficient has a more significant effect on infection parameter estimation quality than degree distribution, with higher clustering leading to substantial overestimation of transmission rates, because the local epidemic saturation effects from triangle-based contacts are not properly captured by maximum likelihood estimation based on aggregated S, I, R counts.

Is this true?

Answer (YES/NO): NO